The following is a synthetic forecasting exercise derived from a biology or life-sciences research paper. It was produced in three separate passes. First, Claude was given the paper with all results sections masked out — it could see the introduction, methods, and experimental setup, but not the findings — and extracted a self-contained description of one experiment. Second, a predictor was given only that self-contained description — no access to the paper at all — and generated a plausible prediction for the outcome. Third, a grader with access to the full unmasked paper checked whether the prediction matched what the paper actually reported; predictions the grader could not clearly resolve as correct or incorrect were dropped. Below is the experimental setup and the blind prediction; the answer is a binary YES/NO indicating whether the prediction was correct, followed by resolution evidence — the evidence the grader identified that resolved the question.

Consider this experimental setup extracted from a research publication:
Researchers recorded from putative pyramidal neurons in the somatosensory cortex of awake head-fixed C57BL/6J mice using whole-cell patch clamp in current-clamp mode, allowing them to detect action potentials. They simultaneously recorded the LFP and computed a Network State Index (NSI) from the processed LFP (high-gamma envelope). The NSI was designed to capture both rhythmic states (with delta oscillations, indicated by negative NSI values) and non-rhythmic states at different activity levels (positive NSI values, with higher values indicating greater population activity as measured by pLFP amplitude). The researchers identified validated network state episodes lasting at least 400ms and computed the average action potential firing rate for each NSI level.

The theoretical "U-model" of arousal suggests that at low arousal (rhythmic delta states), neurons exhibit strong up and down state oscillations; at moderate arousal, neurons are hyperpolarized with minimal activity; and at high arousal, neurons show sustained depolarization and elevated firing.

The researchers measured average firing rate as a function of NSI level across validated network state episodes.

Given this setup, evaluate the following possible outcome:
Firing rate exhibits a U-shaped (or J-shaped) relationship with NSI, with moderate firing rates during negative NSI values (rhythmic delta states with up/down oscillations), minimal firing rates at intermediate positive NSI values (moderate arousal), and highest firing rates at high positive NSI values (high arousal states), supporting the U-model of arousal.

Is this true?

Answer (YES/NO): YES